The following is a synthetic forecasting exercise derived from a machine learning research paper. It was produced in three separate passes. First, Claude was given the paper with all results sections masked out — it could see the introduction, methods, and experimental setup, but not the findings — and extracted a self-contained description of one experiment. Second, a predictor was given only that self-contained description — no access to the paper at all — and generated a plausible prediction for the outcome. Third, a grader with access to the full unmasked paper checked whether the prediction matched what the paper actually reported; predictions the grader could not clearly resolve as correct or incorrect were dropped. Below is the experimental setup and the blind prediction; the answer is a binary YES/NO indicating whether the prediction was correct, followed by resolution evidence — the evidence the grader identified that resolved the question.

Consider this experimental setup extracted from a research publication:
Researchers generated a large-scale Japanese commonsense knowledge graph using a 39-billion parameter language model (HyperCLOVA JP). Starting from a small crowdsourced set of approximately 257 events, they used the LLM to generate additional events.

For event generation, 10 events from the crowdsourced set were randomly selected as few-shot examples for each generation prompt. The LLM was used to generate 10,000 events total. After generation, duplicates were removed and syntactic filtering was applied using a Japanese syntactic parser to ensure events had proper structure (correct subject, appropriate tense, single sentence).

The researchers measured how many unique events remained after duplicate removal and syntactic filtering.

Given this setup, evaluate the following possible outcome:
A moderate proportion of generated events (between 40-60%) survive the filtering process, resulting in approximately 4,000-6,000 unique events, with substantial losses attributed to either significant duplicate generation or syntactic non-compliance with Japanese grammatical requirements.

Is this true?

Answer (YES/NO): NO